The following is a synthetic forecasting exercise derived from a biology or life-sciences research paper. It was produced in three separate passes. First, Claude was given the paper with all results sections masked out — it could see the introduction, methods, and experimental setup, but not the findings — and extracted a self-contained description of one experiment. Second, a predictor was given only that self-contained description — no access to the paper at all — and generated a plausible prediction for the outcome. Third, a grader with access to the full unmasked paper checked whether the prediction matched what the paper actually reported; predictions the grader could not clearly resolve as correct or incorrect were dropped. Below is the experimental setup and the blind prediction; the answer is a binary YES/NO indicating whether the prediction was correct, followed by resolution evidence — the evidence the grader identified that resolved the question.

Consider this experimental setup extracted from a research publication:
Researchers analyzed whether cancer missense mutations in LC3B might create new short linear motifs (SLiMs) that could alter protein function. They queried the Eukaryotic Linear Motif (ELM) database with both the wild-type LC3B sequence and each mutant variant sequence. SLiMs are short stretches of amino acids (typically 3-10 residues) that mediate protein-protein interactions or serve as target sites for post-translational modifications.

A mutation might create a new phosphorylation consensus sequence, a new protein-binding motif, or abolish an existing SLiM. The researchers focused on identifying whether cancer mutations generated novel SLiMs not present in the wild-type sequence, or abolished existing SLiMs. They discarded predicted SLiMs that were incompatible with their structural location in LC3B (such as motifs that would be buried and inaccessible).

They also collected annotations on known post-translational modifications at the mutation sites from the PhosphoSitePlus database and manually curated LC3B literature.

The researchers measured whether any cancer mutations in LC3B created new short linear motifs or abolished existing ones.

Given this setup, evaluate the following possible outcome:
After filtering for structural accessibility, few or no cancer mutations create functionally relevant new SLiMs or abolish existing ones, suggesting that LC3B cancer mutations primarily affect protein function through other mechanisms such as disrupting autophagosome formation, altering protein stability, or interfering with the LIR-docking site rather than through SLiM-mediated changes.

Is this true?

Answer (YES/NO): NO